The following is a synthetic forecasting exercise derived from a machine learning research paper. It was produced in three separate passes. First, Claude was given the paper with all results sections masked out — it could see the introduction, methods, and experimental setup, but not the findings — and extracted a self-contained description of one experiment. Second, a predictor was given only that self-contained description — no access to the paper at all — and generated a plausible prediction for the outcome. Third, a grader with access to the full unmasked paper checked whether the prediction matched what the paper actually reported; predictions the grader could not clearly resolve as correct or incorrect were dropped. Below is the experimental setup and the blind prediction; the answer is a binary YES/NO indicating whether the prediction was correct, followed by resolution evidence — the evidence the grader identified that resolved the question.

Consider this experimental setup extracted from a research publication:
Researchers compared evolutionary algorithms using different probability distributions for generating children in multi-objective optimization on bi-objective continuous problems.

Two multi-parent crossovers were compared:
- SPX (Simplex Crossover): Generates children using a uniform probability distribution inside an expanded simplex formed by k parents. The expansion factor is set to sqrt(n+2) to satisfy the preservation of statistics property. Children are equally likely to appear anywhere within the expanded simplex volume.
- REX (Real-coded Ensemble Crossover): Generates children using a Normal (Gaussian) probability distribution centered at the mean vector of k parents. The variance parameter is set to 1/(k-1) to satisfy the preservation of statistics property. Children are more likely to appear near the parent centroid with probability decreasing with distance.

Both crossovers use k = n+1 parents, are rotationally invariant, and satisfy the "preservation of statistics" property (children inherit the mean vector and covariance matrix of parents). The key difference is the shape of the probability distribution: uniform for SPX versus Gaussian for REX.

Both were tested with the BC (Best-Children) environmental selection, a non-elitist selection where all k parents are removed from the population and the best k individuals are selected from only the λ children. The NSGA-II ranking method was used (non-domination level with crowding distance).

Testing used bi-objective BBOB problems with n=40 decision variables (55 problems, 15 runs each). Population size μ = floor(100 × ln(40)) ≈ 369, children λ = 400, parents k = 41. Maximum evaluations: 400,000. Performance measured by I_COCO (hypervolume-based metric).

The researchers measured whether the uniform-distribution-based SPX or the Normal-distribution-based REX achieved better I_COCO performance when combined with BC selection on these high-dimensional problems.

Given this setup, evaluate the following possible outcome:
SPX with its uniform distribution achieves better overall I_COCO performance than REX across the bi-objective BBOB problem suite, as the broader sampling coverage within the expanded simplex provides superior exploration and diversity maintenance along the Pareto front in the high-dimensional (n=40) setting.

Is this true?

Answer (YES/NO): NO